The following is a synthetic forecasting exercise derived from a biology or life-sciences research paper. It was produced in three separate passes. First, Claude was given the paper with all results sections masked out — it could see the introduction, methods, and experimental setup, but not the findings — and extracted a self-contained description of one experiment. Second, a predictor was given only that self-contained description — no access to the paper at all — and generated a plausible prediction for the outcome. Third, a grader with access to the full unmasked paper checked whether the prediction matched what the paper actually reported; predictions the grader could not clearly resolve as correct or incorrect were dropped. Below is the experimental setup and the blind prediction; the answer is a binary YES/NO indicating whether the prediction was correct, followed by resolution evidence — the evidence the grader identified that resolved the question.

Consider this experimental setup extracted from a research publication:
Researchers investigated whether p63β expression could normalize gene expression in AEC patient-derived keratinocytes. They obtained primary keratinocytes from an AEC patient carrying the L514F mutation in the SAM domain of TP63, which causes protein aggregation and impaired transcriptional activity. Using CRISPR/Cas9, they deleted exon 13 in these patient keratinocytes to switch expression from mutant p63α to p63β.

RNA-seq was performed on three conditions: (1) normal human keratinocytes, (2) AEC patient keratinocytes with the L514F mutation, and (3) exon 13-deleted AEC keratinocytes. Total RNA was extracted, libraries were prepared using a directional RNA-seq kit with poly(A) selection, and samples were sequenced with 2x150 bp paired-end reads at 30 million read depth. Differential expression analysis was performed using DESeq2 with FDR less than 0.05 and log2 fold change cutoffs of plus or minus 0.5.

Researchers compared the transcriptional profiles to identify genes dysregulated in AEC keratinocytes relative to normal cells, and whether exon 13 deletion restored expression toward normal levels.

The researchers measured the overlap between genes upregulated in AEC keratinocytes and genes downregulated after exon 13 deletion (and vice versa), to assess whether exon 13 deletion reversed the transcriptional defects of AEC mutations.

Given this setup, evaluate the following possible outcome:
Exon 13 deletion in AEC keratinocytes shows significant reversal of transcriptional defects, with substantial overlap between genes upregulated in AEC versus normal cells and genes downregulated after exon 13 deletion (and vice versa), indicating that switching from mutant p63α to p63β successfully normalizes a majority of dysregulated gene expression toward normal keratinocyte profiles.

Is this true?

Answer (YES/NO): YES